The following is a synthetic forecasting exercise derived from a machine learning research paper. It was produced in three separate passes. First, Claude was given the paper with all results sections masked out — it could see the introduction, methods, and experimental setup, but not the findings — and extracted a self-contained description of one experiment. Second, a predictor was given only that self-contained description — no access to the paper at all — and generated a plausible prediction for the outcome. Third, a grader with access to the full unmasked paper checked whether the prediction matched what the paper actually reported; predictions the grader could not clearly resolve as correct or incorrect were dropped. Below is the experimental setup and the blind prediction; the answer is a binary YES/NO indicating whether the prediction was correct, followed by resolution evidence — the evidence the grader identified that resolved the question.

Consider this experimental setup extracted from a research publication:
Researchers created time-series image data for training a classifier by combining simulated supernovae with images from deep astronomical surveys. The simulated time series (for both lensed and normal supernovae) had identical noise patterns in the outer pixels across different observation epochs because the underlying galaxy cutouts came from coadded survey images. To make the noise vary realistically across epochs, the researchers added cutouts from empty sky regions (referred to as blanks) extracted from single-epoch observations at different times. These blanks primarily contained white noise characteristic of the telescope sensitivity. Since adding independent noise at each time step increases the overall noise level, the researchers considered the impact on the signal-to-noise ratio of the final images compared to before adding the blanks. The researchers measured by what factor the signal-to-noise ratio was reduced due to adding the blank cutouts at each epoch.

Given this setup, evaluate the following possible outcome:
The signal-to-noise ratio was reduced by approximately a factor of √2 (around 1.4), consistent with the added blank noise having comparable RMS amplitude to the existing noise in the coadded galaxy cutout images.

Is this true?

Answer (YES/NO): YES